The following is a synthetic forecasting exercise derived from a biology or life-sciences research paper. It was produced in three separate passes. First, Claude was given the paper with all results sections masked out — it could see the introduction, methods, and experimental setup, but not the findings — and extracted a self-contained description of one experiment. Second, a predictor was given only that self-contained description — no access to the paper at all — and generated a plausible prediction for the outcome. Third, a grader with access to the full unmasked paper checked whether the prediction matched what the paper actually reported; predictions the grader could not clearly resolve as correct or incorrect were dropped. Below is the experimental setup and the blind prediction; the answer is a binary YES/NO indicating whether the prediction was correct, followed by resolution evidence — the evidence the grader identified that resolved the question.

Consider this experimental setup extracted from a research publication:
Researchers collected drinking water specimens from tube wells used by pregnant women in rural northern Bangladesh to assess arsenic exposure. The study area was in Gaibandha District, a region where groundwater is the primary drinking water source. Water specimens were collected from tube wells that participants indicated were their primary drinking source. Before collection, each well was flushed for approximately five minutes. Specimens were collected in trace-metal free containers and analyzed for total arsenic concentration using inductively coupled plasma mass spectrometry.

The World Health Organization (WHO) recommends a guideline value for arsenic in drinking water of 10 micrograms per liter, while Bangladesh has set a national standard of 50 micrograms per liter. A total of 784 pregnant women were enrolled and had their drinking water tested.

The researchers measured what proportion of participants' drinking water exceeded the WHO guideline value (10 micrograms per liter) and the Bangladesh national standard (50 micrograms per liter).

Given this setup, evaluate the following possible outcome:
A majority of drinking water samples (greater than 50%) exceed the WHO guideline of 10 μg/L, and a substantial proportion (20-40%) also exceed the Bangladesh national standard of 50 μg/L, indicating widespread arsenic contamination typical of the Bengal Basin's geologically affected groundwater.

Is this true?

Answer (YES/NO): NO